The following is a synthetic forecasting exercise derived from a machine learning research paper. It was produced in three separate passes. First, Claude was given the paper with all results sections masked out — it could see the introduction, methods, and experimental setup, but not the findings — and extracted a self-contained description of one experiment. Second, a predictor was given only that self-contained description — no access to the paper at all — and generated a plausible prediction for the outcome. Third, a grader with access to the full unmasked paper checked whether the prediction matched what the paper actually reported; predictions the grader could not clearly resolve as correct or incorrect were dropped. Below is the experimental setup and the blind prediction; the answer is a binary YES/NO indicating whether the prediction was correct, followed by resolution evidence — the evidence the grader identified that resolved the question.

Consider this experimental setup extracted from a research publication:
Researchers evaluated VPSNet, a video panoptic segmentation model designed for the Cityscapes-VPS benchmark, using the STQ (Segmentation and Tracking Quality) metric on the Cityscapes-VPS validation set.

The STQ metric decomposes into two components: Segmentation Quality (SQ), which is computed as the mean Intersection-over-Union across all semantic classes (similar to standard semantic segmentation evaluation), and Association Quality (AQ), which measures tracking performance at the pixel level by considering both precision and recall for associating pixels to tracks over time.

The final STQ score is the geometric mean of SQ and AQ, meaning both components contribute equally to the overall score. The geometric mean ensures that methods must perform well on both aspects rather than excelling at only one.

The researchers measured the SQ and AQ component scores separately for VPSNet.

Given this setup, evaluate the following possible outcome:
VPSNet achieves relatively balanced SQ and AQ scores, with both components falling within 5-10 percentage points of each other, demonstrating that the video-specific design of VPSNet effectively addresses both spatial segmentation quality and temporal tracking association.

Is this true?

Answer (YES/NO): NO